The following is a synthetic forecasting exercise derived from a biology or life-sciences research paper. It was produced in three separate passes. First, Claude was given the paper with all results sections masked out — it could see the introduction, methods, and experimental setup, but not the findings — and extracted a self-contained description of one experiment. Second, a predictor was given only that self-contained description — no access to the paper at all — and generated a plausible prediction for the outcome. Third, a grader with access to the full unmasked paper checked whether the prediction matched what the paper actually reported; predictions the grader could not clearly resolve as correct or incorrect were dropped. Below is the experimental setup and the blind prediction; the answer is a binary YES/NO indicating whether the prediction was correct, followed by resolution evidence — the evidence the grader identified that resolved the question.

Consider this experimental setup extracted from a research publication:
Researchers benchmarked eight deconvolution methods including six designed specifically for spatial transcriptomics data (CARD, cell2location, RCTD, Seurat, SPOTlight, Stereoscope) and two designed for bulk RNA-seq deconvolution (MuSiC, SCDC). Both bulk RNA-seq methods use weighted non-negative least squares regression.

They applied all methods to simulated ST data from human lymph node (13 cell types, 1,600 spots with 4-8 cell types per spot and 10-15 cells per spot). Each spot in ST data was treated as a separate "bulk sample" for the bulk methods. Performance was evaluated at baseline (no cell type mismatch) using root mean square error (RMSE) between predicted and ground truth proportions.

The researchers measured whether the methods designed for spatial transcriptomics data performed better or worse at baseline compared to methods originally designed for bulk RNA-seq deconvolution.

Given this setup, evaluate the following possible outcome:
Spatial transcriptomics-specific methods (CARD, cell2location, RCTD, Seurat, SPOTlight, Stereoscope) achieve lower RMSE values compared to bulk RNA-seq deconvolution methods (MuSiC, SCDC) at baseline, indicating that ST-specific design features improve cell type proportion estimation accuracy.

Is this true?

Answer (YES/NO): NO